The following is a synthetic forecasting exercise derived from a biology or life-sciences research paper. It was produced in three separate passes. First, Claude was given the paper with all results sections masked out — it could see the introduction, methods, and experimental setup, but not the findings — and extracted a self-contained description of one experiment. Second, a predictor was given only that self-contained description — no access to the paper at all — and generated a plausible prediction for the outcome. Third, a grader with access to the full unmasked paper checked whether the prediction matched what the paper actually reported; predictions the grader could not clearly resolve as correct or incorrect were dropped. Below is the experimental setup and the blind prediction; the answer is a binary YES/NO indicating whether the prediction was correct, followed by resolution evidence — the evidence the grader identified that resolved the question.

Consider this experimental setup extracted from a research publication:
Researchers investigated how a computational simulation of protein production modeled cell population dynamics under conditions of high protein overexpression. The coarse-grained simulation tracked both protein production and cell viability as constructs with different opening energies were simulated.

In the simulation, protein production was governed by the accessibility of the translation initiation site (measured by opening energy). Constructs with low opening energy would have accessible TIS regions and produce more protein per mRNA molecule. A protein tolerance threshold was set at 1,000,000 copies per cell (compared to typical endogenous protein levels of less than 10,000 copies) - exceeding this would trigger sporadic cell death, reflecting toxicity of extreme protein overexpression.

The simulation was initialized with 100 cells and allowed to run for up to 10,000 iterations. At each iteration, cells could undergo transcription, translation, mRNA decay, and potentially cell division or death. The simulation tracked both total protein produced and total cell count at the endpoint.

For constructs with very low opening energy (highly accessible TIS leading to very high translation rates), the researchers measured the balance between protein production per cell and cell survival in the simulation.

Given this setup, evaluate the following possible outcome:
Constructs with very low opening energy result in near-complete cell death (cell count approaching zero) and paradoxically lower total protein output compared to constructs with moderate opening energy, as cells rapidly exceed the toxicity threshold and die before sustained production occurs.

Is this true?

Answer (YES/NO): NO